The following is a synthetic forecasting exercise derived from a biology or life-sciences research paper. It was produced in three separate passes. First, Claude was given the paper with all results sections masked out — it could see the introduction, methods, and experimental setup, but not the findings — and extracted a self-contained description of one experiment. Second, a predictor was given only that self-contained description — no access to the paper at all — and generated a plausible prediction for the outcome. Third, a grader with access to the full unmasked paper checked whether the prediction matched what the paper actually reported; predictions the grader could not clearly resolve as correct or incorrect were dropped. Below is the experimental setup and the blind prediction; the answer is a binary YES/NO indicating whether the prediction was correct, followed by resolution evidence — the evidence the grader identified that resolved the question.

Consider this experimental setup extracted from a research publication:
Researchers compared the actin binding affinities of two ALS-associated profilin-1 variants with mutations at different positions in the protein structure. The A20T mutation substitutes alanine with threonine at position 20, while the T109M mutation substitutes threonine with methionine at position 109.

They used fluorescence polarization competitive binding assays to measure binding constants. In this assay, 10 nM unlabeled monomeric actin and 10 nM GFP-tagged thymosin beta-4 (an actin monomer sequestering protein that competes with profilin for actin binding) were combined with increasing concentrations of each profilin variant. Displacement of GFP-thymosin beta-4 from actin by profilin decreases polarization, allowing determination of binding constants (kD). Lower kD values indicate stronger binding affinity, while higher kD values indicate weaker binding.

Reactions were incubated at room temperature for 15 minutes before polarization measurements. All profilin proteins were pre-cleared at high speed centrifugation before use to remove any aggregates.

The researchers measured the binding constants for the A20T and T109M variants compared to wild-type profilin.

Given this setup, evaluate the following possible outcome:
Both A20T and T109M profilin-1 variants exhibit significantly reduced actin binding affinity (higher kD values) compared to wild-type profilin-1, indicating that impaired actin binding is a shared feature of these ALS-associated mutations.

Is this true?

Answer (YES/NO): NO